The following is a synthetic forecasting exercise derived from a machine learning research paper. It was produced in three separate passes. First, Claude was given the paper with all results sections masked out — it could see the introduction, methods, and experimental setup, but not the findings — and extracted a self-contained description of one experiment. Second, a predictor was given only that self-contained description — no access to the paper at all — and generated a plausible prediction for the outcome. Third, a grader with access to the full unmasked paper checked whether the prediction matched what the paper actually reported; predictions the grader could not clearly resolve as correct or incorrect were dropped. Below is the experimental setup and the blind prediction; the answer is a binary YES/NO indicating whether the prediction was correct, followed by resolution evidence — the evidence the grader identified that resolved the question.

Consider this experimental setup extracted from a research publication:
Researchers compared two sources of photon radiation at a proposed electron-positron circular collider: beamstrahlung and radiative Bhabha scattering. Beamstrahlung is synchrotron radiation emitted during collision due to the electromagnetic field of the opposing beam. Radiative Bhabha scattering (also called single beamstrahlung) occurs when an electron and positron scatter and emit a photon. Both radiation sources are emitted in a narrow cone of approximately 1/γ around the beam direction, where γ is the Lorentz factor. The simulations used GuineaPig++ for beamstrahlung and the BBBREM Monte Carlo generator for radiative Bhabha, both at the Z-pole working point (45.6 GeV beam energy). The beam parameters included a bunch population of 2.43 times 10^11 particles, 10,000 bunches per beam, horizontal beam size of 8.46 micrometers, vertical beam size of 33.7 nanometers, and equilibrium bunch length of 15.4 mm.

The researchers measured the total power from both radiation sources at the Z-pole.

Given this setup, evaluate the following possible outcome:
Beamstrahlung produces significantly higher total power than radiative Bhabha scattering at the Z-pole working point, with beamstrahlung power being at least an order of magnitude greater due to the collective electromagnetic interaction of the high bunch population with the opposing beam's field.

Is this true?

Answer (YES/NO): YES